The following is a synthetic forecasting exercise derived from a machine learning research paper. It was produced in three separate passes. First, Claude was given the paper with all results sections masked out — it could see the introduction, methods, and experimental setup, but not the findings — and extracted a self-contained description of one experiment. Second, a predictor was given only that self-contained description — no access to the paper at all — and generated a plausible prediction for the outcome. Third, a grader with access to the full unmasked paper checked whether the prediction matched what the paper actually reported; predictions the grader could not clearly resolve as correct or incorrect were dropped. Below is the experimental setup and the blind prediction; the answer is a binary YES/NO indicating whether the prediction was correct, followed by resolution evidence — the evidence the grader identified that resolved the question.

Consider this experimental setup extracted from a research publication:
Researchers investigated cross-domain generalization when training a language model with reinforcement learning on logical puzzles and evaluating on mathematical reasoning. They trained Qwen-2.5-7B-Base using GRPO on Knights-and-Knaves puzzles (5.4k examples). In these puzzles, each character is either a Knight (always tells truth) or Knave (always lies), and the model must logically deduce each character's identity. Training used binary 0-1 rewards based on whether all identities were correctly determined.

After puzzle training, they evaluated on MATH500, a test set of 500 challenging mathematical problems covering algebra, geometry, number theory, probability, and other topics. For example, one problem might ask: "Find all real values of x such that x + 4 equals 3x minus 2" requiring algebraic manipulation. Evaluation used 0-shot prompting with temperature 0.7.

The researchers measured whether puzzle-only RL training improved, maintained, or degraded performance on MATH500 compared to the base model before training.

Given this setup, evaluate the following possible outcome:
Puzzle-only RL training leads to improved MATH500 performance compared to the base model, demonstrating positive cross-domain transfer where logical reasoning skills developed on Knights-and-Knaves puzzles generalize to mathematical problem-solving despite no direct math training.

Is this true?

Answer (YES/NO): YES